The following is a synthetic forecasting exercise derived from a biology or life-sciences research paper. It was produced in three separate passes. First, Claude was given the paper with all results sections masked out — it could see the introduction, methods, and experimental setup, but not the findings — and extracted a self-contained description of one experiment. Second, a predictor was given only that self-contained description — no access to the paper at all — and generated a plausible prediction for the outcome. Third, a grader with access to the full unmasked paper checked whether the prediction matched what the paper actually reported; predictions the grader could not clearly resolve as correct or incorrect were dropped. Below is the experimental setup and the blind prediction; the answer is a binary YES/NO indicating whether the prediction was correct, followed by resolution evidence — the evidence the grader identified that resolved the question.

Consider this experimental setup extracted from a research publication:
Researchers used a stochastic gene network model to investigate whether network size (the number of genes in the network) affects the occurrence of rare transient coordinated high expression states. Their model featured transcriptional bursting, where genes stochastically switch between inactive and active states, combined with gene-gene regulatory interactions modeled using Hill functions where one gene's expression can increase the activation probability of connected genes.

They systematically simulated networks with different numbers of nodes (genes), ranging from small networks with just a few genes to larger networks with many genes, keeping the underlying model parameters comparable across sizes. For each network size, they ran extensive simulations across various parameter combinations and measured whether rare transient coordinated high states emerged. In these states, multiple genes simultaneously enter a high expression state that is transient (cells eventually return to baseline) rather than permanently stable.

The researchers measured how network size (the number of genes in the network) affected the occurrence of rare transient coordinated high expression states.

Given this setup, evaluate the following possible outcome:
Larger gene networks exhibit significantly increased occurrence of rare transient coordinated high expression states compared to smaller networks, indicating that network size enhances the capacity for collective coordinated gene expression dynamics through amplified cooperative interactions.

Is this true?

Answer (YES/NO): NO